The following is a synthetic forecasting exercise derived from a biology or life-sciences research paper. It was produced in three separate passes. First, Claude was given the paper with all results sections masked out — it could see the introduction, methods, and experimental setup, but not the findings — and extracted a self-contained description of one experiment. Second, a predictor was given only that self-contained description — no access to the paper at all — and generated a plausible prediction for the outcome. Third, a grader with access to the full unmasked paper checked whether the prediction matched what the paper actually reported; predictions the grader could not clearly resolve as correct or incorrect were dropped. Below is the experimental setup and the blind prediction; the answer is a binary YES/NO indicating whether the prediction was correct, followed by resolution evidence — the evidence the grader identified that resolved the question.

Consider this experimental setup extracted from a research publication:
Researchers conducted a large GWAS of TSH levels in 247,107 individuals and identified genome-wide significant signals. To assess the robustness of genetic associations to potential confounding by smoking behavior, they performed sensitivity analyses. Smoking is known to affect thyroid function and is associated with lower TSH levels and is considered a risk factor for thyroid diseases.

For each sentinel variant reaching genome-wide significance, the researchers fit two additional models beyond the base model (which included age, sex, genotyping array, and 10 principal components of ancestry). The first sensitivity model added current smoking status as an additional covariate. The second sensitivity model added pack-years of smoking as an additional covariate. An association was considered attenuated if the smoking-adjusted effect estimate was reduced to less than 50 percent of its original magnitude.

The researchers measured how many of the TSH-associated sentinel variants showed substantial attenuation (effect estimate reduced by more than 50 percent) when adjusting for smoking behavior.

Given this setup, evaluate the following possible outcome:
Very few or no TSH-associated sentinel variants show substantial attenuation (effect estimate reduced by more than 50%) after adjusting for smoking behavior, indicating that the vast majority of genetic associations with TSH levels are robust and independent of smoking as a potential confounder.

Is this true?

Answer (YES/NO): YES